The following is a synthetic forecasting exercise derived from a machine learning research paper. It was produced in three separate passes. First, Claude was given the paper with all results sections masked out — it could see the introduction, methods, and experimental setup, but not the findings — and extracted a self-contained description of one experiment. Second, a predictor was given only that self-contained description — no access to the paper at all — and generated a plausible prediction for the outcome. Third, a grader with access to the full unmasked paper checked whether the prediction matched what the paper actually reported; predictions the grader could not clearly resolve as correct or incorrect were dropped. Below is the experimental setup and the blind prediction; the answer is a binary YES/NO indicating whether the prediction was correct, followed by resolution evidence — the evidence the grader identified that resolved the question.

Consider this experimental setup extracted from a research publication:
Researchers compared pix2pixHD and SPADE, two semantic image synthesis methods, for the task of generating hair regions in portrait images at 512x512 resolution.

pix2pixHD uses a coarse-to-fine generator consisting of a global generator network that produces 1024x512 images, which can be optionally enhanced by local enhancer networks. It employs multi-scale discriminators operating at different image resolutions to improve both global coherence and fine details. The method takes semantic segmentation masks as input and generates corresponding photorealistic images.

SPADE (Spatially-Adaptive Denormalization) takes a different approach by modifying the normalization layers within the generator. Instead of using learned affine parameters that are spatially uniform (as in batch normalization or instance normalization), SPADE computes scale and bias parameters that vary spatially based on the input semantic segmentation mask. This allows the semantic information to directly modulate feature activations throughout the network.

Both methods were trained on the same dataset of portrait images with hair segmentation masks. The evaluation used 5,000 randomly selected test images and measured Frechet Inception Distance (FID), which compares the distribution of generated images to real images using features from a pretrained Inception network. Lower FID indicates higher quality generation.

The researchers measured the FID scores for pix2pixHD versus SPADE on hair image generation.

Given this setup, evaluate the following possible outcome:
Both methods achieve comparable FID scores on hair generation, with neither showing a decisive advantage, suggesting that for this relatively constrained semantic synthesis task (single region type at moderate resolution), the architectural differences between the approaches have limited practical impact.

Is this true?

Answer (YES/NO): YES